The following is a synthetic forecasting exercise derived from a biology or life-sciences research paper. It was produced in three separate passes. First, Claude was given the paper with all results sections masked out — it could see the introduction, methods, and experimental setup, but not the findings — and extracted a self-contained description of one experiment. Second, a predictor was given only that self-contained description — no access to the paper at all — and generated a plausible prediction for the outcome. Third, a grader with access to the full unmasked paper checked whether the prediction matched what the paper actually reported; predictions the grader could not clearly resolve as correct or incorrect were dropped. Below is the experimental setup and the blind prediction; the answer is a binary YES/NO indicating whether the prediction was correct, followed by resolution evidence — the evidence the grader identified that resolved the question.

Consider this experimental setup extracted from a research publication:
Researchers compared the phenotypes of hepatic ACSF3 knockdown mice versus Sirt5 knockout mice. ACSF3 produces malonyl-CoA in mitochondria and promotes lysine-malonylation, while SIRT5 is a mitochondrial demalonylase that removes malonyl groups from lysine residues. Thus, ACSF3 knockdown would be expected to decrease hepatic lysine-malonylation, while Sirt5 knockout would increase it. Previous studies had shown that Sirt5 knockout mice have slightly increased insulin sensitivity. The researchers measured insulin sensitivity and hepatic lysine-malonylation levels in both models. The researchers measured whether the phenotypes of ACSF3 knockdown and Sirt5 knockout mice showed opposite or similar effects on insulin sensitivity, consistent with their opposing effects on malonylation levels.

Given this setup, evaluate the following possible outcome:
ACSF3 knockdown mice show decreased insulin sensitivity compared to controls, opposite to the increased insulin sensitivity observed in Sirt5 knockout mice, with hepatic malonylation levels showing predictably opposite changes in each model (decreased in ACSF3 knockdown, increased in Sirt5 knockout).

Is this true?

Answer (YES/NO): YES